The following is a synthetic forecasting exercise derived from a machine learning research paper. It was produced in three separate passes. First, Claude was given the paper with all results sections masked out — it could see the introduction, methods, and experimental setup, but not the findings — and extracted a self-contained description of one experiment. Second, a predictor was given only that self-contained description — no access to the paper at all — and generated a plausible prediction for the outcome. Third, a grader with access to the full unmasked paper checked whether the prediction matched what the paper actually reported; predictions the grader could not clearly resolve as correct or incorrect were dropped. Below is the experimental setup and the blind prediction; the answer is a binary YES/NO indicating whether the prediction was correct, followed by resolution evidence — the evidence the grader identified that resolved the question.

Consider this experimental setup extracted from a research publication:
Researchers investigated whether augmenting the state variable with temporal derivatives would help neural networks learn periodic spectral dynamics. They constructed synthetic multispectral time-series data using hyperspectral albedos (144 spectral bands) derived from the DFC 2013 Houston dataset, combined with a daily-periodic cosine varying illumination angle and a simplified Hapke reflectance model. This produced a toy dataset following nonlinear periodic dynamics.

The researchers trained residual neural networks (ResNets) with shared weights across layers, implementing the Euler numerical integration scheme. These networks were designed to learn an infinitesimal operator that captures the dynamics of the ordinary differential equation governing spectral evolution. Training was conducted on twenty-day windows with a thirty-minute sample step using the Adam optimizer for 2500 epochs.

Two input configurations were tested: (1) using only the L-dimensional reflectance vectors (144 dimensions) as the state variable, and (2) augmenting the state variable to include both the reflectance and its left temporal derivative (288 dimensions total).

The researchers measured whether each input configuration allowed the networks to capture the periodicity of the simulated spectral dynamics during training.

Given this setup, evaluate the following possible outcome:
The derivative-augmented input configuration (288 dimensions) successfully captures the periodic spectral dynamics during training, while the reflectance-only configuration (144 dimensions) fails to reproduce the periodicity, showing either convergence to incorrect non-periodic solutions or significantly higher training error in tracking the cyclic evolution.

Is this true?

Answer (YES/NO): YES